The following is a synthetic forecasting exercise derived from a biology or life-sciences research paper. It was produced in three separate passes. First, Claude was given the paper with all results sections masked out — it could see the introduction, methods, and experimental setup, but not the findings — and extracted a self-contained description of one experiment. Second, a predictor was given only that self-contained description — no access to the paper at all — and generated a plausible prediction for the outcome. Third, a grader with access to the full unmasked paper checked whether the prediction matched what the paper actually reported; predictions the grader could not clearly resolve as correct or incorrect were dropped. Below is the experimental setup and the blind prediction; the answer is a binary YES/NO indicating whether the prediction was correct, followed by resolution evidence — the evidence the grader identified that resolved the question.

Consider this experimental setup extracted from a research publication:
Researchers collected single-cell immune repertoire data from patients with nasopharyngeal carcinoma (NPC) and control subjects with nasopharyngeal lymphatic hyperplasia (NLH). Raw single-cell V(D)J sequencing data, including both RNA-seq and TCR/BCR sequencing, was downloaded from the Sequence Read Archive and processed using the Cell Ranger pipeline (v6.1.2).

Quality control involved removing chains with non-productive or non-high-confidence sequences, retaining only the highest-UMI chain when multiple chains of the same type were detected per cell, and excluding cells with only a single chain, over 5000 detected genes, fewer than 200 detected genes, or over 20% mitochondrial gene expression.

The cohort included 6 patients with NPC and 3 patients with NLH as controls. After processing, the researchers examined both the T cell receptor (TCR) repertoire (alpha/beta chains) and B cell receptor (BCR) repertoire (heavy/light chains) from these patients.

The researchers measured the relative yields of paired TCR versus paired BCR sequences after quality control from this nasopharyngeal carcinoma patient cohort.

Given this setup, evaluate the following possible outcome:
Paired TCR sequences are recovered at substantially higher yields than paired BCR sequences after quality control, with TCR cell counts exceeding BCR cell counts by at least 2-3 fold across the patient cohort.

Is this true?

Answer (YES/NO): NO